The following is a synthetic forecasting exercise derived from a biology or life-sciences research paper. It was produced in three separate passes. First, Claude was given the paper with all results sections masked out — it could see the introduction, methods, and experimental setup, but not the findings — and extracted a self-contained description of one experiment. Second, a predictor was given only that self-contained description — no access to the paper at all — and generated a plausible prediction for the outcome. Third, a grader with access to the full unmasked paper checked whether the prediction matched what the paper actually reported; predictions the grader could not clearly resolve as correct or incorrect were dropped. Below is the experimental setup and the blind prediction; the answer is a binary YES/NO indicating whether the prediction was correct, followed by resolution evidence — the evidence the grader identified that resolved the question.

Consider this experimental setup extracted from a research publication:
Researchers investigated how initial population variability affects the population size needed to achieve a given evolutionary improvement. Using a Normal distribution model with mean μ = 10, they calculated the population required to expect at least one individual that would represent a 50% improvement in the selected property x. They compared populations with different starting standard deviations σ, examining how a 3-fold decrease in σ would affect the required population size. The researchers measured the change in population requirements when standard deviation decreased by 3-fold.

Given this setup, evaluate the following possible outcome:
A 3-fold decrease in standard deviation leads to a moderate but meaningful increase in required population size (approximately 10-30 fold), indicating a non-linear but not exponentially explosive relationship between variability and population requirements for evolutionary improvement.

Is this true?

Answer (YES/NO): NO